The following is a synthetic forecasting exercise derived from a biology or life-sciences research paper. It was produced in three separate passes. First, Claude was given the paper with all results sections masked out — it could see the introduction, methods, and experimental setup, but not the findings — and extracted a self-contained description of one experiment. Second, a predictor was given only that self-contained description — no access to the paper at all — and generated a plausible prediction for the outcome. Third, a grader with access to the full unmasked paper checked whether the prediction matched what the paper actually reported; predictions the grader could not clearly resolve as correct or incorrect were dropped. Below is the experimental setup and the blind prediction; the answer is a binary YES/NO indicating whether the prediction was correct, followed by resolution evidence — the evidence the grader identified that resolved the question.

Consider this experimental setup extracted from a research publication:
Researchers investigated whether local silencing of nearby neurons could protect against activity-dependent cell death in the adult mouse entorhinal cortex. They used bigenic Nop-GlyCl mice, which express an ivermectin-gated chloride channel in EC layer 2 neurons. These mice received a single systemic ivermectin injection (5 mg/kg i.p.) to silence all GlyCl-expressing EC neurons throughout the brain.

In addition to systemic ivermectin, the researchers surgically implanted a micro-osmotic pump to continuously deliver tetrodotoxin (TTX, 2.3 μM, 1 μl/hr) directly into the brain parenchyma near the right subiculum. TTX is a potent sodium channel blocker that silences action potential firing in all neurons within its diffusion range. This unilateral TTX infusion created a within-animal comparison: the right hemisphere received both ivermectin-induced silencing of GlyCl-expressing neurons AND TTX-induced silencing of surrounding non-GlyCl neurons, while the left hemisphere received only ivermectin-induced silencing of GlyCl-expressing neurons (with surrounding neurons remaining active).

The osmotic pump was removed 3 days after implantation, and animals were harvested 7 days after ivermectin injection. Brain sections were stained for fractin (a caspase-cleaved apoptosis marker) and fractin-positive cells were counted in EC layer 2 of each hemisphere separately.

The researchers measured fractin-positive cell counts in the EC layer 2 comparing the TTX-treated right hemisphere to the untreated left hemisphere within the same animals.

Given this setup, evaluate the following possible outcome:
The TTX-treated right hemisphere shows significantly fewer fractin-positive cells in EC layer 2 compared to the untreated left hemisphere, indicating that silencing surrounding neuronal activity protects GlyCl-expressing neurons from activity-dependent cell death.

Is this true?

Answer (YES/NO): NO